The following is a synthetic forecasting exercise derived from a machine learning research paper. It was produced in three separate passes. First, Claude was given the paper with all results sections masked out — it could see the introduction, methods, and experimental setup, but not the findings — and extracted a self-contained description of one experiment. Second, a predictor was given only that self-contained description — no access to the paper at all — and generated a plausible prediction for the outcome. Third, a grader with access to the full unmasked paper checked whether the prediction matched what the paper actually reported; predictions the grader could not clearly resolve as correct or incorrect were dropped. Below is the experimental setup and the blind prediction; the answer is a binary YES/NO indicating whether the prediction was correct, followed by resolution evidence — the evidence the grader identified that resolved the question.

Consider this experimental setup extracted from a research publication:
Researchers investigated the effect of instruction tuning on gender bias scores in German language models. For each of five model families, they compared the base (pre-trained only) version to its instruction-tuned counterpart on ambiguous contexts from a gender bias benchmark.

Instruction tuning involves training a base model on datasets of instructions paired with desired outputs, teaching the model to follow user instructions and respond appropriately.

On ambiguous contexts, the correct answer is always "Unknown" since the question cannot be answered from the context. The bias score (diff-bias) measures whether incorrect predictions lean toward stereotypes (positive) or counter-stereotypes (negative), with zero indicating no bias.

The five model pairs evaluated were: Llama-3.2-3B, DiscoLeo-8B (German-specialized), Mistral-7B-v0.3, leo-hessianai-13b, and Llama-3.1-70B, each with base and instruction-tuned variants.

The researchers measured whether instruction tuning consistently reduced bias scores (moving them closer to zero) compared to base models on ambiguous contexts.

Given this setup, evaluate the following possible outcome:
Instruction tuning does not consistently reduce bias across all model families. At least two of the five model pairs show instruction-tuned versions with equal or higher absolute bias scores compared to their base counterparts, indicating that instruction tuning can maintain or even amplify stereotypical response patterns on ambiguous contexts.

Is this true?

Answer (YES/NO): YES